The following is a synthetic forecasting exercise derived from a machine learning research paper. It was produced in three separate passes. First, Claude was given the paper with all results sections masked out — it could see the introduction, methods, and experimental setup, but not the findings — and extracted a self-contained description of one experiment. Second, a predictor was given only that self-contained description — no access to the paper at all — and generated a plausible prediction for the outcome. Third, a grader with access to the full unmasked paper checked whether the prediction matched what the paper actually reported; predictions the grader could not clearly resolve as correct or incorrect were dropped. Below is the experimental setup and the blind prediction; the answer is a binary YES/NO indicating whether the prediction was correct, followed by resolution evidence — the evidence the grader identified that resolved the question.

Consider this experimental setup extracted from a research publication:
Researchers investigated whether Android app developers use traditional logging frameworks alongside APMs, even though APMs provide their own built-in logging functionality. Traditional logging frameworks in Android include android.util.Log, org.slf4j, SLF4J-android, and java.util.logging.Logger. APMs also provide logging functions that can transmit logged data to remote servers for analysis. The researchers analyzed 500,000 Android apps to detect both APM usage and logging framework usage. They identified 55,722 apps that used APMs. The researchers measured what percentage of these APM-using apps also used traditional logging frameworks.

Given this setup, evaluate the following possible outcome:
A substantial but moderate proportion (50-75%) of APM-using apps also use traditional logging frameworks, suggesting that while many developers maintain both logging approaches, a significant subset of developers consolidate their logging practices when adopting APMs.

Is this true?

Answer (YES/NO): NO